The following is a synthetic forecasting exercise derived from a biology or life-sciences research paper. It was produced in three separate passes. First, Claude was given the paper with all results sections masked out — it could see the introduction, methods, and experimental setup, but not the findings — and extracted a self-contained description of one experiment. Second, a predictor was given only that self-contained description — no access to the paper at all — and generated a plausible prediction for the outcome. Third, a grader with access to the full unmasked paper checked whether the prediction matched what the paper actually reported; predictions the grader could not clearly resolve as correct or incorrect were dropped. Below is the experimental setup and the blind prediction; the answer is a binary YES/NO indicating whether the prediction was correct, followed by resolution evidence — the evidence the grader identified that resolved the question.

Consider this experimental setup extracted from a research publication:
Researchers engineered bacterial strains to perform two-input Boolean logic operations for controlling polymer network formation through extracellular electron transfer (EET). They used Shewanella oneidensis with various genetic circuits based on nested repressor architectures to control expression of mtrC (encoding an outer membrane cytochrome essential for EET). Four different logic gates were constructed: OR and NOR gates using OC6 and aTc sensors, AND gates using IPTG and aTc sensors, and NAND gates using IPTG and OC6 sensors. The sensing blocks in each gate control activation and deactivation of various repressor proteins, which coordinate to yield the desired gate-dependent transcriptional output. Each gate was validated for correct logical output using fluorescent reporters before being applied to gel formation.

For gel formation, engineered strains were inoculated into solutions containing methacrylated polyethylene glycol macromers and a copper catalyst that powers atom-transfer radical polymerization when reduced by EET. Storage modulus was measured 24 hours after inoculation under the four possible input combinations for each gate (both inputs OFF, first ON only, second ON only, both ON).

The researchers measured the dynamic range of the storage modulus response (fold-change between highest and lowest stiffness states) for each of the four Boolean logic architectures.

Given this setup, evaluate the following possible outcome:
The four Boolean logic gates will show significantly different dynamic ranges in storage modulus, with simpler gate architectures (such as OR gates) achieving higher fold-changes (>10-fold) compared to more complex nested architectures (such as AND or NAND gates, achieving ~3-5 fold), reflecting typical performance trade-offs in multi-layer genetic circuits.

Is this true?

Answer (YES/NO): NO